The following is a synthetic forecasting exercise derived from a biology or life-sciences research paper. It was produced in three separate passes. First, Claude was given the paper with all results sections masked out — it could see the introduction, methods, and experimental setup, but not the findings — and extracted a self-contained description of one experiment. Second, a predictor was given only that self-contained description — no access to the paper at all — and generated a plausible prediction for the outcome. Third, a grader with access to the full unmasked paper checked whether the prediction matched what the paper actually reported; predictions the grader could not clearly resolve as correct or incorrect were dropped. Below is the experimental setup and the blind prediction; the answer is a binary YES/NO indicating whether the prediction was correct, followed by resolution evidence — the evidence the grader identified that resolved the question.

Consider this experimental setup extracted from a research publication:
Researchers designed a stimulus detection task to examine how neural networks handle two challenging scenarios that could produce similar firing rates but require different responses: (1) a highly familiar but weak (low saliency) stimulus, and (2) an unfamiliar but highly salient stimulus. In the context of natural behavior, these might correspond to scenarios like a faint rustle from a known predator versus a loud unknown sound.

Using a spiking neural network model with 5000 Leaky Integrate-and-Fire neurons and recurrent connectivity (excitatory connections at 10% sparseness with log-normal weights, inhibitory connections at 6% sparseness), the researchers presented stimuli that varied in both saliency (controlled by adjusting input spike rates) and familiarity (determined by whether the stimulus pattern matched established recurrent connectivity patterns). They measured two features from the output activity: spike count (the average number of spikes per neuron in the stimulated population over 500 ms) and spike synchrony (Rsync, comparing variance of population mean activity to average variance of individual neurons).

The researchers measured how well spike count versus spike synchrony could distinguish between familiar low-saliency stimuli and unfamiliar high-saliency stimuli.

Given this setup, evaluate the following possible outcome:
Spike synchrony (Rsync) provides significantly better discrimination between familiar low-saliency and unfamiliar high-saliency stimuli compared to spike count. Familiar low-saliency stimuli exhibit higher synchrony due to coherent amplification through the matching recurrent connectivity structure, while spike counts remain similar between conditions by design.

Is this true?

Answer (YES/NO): YES